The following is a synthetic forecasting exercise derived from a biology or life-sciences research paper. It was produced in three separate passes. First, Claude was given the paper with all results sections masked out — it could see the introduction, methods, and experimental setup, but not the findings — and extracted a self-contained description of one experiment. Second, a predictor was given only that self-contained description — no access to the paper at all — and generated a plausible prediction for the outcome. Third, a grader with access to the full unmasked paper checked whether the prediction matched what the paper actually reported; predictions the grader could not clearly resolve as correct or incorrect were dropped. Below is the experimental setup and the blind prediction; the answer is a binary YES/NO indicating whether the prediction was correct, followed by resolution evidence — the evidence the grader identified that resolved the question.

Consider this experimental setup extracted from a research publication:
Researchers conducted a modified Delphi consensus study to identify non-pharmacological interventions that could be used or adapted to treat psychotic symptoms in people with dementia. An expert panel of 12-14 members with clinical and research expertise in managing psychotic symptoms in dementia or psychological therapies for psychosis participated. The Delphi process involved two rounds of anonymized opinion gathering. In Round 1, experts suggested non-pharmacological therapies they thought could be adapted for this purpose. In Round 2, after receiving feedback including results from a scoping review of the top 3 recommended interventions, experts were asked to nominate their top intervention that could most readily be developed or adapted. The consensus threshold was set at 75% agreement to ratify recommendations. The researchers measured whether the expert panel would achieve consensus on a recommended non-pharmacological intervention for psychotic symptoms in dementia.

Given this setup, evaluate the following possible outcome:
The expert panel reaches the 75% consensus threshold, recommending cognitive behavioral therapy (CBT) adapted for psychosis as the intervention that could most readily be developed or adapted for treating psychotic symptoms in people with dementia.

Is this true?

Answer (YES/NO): NO